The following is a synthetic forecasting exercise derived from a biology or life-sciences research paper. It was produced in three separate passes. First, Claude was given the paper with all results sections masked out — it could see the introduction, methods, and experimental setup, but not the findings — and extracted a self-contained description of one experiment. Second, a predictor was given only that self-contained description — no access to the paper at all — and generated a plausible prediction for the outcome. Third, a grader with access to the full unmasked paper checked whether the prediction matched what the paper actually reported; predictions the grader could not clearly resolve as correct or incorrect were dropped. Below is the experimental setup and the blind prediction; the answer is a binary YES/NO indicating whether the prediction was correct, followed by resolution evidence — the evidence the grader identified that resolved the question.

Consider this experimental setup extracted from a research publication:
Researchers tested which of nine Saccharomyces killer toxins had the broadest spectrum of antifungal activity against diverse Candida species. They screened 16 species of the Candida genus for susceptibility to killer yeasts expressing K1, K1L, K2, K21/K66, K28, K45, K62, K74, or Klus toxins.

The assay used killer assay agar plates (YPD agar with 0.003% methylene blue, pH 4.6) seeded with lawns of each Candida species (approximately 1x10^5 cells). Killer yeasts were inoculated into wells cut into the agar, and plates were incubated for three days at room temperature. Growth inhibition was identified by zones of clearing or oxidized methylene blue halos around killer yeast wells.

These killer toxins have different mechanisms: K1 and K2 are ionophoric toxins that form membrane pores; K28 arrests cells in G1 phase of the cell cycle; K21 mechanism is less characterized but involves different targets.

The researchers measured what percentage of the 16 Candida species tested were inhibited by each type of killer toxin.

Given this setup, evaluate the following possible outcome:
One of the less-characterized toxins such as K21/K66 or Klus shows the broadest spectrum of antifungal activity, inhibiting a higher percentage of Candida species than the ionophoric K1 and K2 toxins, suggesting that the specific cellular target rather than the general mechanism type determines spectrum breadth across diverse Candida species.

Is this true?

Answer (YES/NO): YES